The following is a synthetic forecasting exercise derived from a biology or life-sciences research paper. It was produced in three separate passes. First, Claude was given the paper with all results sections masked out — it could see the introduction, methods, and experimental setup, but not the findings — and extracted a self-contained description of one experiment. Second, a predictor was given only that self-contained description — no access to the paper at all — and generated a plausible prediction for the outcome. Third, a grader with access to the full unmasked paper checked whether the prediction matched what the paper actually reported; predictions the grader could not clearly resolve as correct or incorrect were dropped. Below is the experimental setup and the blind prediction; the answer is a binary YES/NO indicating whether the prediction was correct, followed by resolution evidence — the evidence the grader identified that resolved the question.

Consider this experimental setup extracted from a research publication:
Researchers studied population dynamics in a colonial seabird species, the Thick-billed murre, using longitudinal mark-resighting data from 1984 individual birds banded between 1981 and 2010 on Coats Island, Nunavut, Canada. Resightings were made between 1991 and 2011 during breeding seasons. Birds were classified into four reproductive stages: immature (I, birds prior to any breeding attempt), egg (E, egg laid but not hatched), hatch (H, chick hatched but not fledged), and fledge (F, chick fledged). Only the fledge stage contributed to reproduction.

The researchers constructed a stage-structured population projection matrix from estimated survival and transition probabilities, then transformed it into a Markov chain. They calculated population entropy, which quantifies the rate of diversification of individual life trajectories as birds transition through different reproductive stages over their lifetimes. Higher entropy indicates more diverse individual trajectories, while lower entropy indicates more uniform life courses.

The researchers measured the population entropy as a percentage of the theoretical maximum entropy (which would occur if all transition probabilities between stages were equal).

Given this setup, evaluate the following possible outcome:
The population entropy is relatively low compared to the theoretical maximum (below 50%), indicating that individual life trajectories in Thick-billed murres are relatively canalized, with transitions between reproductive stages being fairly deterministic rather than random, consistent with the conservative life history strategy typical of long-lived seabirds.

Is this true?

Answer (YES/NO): NO